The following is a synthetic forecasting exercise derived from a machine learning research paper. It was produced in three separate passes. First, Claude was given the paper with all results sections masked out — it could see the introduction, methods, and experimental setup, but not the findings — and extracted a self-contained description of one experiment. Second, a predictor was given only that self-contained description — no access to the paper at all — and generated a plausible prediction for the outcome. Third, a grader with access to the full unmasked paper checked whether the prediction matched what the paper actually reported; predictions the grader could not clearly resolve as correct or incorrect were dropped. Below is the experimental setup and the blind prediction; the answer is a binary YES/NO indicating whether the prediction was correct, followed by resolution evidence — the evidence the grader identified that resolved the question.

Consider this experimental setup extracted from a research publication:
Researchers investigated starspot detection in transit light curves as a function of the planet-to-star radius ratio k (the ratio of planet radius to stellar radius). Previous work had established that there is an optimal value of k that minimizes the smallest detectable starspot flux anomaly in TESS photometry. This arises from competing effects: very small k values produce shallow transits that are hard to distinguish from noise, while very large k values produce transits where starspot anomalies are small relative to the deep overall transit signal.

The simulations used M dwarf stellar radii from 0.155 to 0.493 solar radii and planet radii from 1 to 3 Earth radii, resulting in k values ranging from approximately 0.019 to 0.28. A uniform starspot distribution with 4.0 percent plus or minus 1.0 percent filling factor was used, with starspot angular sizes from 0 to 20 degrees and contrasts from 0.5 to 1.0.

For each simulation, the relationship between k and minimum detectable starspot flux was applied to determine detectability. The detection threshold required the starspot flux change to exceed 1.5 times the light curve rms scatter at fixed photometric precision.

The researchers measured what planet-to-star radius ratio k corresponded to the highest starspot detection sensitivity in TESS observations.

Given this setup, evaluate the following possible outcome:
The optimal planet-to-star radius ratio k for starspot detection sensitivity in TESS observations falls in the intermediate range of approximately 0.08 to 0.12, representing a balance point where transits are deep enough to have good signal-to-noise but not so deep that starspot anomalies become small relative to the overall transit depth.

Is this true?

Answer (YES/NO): YES